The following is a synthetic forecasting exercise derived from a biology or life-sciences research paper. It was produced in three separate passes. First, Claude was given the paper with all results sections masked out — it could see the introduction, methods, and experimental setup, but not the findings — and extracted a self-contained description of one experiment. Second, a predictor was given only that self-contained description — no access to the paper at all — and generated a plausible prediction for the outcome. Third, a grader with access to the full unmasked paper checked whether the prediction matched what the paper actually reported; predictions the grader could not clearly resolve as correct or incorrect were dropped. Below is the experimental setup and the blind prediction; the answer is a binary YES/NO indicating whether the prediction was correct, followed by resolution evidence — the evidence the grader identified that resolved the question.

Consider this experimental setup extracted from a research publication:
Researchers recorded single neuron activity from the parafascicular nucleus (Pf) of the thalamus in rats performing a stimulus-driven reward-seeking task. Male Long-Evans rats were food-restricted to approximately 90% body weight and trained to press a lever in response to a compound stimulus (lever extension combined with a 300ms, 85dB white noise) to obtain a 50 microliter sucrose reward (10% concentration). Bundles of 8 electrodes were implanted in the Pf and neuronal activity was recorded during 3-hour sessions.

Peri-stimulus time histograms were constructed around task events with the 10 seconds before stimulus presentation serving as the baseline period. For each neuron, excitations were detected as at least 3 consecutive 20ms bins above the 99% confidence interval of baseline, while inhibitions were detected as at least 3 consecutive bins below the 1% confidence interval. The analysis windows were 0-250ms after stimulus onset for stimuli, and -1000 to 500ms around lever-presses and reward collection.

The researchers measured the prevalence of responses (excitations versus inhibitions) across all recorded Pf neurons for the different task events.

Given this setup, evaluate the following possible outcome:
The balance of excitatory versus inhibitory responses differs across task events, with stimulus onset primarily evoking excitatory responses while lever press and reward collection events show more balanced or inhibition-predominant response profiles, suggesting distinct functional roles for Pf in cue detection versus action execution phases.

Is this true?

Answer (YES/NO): NO